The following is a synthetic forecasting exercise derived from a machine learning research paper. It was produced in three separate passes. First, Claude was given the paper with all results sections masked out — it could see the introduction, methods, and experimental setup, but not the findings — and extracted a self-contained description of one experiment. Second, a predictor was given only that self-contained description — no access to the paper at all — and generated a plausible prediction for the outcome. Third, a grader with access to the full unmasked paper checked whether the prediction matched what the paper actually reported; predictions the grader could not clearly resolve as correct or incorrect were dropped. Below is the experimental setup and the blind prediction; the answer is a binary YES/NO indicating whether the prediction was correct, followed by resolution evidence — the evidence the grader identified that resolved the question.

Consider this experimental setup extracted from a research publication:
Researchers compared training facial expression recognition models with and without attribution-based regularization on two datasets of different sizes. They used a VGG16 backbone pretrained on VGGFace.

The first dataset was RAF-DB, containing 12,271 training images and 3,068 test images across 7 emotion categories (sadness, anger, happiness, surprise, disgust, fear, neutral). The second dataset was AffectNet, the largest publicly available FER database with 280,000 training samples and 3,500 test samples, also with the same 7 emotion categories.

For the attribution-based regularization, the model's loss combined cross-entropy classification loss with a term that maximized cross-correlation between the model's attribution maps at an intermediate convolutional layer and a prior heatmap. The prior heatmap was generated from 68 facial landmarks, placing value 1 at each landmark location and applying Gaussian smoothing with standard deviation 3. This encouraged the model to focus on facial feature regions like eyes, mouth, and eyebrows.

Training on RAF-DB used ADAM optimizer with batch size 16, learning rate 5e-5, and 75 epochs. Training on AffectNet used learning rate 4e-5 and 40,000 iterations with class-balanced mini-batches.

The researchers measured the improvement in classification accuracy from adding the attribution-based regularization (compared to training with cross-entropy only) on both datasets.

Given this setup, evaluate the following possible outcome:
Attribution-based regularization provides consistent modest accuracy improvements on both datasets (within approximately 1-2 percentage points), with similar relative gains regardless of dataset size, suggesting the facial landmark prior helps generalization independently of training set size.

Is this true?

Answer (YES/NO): NO